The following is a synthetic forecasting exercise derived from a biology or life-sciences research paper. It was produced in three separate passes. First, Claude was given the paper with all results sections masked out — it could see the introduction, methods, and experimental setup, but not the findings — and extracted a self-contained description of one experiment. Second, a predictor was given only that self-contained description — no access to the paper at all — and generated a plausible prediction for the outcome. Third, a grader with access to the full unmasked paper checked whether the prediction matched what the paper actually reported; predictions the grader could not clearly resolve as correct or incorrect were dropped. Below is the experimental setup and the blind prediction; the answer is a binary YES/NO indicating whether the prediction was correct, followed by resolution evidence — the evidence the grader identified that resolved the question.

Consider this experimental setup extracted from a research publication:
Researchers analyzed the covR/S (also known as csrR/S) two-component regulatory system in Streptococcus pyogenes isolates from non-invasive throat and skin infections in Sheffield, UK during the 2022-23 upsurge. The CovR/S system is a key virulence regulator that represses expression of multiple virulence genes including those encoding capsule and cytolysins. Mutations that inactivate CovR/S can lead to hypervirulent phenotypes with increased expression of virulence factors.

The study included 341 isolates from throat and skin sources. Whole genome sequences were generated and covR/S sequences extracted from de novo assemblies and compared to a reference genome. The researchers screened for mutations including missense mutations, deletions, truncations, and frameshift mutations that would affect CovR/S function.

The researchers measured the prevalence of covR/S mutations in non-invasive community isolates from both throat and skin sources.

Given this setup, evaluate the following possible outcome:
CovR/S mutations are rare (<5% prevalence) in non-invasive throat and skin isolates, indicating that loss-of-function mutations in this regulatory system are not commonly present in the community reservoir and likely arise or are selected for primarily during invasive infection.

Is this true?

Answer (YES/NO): YES